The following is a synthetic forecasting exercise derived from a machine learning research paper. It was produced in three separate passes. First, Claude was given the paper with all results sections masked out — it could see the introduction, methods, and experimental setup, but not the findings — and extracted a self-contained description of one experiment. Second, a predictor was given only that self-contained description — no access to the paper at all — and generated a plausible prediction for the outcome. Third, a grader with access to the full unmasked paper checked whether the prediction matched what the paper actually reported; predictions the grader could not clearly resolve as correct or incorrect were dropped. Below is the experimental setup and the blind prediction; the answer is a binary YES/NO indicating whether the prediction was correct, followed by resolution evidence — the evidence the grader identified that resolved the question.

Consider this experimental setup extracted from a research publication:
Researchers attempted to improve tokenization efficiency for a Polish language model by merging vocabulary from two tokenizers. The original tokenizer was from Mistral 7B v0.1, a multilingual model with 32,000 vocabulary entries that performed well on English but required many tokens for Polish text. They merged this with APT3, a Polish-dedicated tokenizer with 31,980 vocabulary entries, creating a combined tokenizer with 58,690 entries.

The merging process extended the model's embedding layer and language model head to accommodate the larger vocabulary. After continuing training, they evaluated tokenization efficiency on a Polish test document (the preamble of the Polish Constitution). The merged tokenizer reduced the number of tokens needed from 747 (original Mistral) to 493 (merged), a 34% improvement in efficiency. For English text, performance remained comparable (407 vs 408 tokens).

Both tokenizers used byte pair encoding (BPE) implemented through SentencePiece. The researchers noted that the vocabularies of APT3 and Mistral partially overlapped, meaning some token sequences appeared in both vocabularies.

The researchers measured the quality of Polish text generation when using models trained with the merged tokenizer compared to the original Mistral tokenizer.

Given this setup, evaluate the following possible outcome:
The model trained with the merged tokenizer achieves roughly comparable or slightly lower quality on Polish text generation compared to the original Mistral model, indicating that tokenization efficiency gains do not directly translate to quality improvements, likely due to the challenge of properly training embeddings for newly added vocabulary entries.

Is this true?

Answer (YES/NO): NO